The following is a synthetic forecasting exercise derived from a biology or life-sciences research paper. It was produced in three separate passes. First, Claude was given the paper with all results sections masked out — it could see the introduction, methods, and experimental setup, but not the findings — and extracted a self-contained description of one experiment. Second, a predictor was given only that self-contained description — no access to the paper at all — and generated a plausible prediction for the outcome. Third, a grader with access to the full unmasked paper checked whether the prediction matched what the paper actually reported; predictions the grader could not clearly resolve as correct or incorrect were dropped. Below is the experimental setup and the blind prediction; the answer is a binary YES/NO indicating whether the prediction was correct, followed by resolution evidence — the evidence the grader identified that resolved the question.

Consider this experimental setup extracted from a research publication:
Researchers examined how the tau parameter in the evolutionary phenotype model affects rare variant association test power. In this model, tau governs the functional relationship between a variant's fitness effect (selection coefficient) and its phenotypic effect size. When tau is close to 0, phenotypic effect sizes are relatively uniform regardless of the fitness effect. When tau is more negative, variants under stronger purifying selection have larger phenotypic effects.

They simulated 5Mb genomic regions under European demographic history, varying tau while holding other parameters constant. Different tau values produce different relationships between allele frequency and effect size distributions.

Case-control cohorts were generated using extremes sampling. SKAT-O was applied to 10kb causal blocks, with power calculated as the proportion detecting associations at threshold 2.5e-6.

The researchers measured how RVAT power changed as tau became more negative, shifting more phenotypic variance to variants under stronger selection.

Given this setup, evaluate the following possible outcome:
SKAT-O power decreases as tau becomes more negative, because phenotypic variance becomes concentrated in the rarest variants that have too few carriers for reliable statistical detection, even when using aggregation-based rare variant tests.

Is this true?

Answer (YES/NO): NO